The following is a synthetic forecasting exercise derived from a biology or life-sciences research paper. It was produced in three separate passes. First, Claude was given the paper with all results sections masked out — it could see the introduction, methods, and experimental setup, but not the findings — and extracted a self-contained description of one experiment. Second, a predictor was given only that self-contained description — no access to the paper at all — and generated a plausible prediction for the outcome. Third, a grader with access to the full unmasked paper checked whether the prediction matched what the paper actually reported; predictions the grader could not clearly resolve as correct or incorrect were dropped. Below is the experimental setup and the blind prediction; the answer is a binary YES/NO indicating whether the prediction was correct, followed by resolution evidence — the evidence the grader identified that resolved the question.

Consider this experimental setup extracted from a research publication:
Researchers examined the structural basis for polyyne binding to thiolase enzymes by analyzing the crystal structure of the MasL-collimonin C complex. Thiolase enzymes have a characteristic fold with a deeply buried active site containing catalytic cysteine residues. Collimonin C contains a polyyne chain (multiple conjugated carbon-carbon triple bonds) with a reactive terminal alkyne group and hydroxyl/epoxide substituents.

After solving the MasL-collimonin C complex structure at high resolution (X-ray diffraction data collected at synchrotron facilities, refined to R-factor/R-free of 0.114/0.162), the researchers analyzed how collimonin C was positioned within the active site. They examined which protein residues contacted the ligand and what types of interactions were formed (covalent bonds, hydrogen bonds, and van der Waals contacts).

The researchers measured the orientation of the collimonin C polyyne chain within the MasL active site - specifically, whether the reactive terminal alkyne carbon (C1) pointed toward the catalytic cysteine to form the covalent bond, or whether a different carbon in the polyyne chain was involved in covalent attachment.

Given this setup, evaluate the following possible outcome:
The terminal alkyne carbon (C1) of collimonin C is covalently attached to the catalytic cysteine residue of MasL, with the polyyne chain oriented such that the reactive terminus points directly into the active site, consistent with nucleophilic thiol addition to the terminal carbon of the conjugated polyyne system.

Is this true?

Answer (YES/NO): YES